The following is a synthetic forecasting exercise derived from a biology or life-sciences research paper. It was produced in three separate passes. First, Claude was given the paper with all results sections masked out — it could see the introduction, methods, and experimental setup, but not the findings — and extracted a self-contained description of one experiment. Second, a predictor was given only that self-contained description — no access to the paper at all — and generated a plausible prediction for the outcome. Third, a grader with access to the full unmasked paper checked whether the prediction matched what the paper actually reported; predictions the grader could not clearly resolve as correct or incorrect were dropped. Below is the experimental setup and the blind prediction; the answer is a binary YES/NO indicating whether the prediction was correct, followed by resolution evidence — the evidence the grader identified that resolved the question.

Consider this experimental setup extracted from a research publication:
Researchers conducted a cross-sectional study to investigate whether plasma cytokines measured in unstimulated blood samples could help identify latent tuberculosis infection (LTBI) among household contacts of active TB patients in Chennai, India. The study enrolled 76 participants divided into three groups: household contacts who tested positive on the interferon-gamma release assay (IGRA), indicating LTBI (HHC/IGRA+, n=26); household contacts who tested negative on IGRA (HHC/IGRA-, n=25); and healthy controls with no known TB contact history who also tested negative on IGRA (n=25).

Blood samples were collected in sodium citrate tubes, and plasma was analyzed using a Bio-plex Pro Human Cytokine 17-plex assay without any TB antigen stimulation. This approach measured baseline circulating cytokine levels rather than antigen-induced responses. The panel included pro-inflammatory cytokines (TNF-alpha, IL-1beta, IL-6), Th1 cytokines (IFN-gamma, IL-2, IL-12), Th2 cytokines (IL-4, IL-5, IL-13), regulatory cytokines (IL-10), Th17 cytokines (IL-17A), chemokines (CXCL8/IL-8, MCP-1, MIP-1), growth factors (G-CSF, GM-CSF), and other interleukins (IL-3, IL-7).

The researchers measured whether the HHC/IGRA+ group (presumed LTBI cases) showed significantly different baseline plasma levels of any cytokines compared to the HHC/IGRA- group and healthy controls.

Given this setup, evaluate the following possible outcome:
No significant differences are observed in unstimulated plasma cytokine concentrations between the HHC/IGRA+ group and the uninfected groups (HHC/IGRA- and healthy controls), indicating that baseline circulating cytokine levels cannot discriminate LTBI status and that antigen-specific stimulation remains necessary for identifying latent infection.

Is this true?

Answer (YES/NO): NO